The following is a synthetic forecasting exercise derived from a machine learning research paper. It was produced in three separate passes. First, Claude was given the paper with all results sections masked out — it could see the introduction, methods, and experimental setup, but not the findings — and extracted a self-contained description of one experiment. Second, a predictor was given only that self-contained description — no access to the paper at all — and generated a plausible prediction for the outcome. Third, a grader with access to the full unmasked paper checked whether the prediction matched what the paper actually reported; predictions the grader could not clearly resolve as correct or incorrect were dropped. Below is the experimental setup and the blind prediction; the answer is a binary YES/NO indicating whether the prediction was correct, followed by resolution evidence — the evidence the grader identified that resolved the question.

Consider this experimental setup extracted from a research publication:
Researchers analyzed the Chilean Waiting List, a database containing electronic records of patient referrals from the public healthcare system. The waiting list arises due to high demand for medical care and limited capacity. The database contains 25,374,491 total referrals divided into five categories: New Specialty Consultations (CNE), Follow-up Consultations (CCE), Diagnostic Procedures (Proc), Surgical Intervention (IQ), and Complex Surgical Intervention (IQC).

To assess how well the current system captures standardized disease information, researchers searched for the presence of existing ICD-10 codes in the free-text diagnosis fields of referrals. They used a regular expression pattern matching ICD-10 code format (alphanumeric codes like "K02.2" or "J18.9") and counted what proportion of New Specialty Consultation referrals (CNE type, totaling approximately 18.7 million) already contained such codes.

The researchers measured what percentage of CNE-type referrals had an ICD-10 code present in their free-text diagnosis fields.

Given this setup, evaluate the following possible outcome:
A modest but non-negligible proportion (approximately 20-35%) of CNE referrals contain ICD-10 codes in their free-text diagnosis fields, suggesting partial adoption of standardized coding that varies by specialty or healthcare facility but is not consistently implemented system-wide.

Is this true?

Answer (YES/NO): YES